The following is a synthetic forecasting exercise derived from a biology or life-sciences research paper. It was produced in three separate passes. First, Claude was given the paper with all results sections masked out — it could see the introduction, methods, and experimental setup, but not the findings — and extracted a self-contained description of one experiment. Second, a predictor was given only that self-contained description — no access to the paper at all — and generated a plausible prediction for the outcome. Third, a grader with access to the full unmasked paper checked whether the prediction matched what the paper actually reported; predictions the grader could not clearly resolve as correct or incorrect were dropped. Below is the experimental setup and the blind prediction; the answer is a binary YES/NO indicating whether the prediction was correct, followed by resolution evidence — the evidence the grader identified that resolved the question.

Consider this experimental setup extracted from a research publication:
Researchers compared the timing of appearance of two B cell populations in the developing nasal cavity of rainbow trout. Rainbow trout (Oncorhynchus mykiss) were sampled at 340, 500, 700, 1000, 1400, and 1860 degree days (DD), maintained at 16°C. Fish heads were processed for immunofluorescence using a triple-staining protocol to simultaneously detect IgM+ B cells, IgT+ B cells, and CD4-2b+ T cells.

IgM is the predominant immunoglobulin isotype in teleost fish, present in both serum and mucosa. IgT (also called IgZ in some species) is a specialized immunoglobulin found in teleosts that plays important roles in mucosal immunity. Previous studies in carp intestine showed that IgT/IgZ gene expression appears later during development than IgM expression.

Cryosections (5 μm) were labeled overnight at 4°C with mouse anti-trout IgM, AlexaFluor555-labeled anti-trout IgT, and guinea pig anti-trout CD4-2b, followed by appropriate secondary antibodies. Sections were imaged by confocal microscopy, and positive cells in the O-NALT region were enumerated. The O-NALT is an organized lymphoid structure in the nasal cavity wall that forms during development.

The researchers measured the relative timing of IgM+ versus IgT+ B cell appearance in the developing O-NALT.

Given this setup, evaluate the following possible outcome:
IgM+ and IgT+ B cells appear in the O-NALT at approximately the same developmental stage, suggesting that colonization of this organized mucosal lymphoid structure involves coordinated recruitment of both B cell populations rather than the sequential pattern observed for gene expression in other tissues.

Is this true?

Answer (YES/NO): NO